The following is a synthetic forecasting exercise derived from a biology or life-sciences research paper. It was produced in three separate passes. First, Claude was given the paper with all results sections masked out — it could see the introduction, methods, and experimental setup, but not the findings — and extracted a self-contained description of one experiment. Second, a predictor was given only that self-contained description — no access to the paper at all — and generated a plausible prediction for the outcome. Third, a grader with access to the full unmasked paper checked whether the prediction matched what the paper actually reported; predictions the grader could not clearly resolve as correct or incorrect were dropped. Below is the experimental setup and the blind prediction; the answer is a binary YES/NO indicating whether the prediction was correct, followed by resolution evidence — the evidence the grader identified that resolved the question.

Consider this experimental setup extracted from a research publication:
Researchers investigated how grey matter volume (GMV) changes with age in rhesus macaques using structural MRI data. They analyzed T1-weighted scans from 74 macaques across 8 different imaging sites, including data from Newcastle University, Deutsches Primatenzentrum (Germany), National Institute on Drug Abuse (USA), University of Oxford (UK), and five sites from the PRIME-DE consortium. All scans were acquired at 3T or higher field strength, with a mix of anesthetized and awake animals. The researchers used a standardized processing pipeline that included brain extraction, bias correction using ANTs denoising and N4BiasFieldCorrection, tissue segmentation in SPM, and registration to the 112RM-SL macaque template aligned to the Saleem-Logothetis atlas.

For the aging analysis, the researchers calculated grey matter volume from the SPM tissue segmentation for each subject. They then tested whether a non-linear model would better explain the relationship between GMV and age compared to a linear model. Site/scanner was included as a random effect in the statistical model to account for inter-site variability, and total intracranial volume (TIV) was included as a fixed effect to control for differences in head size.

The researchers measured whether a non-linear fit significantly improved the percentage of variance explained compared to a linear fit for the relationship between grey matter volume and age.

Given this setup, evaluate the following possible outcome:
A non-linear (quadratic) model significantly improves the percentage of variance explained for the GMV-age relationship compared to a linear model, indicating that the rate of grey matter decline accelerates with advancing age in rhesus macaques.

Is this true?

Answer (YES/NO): NO